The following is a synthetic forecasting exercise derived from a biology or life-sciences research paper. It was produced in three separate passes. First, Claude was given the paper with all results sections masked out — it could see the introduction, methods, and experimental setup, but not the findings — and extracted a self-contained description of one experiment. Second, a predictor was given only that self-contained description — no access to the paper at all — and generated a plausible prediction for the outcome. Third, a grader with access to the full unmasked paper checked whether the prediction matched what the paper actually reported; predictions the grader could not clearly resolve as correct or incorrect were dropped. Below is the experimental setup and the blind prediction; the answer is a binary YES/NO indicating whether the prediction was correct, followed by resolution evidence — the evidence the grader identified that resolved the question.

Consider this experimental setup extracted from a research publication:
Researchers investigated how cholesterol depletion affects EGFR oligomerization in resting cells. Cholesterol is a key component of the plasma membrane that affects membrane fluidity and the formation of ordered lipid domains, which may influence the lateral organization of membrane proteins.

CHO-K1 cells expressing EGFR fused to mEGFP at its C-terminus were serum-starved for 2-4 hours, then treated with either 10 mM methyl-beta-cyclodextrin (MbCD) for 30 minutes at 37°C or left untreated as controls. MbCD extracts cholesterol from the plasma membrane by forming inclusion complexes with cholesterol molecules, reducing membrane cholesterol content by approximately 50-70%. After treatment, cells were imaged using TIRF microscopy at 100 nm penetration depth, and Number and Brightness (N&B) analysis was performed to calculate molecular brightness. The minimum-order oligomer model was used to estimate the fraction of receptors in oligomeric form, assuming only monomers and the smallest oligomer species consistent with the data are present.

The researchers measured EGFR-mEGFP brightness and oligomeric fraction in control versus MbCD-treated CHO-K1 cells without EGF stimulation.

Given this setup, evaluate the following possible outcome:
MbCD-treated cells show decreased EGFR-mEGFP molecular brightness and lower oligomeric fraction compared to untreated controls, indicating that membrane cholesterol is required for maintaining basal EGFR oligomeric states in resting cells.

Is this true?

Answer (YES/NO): NO